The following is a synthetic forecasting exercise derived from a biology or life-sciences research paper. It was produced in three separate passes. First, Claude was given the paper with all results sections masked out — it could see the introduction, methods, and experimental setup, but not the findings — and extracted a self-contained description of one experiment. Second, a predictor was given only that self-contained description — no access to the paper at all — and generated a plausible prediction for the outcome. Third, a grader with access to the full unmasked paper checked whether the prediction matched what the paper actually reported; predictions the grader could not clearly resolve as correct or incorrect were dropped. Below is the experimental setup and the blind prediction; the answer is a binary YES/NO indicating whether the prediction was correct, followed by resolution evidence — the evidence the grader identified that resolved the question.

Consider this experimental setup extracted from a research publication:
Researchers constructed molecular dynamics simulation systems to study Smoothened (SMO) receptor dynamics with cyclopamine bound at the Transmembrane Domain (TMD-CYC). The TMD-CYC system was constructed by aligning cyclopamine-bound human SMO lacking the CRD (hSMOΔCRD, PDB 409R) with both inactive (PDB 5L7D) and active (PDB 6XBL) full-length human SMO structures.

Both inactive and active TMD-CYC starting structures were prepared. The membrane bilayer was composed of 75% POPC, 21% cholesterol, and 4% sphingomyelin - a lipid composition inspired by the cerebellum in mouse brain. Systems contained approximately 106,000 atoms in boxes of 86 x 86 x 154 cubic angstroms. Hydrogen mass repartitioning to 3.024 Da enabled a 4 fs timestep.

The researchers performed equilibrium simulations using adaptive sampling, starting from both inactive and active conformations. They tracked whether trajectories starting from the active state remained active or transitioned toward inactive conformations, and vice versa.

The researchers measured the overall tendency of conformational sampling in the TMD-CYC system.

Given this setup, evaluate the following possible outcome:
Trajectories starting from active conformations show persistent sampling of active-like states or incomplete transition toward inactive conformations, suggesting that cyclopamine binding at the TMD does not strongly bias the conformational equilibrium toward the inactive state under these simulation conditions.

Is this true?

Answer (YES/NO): NO